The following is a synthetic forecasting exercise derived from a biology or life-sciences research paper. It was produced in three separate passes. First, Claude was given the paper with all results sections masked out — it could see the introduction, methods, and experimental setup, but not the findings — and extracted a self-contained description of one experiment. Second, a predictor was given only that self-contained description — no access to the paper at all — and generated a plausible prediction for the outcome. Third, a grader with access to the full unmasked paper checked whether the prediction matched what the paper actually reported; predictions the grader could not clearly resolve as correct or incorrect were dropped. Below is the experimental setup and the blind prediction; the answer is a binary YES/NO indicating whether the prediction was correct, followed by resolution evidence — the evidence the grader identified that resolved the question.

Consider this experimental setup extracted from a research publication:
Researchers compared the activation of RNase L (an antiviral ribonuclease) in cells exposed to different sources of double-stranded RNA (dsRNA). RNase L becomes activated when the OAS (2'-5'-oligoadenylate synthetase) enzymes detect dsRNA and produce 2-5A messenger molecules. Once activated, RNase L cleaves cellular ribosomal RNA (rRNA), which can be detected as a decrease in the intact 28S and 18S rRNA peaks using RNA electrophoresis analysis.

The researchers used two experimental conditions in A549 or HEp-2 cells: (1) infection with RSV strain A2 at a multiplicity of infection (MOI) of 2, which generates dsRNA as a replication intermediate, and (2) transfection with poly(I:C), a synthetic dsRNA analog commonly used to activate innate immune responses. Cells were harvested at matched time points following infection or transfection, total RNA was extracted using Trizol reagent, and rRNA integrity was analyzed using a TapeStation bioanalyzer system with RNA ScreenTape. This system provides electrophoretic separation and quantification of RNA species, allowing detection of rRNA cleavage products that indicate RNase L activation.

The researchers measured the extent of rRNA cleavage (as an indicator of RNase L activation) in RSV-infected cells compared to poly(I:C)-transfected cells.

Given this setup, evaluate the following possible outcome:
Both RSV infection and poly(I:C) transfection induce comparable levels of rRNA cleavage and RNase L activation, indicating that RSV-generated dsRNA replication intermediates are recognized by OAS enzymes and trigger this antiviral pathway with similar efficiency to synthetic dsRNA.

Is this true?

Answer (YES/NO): NO